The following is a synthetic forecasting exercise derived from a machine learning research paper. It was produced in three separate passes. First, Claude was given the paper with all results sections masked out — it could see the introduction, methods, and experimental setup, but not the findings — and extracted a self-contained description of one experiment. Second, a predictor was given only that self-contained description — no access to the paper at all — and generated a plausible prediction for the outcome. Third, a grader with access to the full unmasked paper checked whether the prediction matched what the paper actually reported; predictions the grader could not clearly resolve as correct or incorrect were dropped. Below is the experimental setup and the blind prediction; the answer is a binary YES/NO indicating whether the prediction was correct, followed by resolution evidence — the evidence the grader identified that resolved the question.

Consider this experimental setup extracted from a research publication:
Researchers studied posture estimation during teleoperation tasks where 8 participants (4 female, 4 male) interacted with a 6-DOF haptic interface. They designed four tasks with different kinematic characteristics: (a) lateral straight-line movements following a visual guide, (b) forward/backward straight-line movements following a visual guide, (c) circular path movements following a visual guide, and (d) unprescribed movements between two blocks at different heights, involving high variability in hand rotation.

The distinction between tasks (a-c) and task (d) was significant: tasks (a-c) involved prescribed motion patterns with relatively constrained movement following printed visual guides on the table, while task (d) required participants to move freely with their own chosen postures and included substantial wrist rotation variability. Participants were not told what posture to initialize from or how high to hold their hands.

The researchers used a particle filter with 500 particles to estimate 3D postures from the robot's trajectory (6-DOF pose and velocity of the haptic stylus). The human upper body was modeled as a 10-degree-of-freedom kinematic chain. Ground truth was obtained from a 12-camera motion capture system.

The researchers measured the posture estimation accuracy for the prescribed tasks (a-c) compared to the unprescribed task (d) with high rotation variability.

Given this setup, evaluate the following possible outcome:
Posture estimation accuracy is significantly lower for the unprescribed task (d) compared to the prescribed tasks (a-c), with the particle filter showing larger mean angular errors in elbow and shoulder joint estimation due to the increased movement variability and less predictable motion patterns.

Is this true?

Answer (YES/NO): NO